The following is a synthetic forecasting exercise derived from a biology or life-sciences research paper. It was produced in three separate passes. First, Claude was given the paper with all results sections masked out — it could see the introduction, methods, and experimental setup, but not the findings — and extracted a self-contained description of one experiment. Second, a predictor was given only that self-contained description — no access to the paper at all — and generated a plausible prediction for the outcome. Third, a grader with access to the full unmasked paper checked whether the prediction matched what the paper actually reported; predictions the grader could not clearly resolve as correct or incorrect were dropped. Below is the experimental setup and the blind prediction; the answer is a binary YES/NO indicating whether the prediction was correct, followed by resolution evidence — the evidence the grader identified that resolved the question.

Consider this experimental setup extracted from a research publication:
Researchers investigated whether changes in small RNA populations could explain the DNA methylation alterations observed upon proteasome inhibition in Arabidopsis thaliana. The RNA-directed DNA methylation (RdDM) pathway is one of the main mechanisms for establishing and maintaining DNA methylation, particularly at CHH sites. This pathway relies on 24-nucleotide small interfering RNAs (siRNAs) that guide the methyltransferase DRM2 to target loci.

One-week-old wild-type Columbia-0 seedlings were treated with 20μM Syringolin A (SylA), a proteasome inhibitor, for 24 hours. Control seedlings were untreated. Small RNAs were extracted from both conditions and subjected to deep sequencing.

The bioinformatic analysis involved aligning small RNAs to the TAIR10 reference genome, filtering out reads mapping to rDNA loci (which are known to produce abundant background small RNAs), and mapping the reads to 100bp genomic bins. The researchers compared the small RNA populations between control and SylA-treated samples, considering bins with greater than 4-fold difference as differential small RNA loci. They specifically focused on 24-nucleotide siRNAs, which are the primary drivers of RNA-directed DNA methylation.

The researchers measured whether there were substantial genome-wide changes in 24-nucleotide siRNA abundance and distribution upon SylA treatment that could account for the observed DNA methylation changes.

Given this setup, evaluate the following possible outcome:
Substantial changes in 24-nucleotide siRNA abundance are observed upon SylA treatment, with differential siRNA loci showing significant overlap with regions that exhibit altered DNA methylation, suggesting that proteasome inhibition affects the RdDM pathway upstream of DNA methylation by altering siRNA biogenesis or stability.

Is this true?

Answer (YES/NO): NO